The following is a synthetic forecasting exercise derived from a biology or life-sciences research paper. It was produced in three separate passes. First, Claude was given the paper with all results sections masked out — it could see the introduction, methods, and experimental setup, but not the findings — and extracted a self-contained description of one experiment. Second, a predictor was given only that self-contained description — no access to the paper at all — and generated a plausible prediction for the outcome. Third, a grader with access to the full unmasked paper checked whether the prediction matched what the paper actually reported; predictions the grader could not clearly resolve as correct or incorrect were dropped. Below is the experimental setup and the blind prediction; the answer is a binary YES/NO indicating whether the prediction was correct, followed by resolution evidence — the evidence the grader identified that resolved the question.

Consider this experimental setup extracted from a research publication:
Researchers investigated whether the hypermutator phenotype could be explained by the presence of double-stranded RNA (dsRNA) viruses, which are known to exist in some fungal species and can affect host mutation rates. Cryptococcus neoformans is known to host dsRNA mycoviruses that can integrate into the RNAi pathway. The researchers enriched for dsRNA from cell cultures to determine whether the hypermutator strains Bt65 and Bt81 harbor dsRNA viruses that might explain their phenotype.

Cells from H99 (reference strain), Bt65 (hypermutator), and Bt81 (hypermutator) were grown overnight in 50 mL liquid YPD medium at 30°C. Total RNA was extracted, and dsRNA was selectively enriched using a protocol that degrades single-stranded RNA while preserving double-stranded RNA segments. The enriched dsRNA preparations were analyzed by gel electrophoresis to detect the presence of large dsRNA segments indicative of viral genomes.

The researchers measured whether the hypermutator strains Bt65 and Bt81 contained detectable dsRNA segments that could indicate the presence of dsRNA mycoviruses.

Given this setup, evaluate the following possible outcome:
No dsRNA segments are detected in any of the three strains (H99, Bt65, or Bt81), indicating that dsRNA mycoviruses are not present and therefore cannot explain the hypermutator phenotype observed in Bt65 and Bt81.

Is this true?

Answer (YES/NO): YES